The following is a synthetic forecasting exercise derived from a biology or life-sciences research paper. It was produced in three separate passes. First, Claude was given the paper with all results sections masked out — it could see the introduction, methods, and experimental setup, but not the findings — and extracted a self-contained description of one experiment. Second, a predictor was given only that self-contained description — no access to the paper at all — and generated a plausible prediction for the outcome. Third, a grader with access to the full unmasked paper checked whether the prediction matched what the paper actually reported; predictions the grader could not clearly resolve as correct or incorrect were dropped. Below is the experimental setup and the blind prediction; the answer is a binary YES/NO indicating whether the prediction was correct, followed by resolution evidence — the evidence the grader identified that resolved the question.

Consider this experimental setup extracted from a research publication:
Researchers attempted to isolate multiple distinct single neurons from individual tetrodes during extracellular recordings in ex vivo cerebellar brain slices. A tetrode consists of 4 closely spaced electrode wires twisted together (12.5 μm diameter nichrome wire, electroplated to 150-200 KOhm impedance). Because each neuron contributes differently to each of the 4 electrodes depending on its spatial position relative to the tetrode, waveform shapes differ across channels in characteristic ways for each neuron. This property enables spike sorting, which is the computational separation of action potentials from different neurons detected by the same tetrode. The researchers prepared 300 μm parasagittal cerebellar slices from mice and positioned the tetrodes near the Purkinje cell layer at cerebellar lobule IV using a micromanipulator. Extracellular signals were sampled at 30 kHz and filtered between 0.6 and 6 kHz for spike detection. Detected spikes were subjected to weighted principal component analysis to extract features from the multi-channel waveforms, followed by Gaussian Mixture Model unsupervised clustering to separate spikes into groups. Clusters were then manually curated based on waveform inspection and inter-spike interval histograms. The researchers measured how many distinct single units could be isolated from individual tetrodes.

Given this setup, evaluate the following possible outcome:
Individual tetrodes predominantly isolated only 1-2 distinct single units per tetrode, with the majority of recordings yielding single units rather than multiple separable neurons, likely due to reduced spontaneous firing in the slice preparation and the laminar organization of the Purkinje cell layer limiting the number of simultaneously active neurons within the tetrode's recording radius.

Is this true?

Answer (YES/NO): NO